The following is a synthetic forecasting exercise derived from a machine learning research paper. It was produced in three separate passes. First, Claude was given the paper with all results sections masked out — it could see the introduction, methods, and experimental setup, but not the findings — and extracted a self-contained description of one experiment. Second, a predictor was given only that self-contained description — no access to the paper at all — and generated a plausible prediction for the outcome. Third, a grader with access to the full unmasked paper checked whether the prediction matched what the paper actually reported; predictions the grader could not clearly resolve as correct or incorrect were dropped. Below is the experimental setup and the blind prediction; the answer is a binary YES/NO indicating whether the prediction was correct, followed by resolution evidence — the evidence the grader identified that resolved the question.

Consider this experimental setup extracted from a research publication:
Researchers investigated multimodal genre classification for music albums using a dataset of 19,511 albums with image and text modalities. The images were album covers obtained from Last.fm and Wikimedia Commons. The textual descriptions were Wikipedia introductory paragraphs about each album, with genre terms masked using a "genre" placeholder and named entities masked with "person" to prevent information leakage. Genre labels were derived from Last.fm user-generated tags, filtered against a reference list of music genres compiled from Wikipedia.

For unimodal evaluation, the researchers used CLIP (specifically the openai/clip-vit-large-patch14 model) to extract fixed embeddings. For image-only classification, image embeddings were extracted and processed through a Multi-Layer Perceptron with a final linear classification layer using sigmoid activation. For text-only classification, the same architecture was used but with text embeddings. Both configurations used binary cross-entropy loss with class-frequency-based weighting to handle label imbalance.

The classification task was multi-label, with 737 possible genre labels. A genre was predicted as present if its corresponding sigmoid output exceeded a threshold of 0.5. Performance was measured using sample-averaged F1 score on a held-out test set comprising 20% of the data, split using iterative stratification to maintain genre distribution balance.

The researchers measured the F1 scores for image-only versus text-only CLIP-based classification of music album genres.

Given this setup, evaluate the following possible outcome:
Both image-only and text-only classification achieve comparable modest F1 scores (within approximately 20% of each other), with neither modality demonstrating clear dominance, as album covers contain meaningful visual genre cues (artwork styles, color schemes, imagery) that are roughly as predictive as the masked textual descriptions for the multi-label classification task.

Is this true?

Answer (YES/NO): NO